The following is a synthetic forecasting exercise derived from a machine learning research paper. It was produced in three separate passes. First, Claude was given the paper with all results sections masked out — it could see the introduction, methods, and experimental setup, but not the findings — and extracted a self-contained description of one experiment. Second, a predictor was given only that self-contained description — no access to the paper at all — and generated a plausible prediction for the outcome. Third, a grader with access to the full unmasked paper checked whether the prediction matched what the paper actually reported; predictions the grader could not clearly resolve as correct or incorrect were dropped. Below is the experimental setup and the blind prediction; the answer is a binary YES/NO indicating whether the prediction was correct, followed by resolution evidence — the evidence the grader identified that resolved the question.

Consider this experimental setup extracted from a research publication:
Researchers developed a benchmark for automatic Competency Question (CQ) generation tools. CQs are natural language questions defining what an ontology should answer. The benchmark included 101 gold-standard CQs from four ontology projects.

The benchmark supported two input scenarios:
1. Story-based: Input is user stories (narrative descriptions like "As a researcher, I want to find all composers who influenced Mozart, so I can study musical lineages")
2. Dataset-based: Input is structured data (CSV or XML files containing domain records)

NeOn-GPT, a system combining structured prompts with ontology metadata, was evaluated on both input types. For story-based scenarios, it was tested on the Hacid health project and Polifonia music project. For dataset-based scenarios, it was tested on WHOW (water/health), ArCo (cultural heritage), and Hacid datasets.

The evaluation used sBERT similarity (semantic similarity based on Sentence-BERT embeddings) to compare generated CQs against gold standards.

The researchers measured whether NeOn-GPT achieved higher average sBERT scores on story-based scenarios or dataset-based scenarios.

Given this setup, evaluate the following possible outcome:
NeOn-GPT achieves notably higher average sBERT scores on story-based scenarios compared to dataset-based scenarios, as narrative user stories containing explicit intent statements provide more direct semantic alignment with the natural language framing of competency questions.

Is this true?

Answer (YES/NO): NO